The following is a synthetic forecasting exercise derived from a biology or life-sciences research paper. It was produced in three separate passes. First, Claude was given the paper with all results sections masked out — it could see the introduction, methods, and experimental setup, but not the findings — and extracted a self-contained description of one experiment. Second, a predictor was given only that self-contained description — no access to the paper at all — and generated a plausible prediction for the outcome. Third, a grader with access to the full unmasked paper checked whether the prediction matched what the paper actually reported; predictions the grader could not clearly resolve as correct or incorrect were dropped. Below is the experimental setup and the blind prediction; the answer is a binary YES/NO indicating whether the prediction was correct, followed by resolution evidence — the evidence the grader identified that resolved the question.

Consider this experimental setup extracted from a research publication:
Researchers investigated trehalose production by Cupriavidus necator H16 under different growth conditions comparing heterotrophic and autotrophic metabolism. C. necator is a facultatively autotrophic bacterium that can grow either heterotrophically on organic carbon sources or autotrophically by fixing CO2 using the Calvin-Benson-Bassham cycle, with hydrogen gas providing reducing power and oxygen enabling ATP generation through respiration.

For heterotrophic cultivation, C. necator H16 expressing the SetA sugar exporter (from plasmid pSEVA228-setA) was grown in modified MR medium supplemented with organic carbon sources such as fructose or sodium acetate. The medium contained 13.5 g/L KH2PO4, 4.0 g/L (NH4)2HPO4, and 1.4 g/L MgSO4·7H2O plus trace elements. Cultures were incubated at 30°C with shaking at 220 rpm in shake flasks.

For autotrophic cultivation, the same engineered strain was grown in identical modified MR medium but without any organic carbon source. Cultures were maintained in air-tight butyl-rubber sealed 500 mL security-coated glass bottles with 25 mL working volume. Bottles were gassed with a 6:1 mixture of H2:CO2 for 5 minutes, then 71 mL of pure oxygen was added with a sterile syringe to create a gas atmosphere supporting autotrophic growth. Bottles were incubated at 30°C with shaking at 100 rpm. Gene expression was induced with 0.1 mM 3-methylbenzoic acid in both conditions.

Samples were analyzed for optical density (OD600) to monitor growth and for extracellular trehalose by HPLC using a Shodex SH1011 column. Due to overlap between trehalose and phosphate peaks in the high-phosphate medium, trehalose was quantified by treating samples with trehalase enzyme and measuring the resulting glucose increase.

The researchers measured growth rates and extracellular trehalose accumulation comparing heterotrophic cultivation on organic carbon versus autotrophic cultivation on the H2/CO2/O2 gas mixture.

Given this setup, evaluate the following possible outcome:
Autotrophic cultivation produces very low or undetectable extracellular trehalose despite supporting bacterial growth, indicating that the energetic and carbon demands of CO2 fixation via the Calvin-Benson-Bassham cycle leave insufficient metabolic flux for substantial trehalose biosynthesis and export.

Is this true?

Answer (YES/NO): NO